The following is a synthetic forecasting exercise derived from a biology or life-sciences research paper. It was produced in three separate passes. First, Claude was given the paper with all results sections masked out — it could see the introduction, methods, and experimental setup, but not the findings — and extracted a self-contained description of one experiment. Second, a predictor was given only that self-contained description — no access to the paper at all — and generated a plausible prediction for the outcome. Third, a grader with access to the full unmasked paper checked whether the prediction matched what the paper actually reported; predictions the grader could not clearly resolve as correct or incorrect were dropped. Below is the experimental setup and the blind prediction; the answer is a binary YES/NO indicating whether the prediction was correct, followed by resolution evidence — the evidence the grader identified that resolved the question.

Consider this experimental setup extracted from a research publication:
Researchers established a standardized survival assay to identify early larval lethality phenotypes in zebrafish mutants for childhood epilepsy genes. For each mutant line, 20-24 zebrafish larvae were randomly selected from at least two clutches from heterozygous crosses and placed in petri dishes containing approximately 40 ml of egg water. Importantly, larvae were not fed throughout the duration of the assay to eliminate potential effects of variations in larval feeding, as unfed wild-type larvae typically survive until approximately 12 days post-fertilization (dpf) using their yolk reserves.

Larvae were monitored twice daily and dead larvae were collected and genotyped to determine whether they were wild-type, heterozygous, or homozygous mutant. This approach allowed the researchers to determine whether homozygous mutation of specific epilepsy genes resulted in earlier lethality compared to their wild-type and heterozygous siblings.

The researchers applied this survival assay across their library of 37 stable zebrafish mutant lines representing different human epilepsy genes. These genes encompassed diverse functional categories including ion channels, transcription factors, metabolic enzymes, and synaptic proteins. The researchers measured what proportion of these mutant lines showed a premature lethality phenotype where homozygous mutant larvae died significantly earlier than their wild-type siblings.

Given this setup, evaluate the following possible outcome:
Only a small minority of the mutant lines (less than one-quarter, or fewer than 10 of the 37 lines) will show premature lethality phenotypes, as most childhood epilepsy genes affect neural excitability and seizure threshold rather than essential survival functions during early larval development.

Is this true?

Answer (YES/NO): YES